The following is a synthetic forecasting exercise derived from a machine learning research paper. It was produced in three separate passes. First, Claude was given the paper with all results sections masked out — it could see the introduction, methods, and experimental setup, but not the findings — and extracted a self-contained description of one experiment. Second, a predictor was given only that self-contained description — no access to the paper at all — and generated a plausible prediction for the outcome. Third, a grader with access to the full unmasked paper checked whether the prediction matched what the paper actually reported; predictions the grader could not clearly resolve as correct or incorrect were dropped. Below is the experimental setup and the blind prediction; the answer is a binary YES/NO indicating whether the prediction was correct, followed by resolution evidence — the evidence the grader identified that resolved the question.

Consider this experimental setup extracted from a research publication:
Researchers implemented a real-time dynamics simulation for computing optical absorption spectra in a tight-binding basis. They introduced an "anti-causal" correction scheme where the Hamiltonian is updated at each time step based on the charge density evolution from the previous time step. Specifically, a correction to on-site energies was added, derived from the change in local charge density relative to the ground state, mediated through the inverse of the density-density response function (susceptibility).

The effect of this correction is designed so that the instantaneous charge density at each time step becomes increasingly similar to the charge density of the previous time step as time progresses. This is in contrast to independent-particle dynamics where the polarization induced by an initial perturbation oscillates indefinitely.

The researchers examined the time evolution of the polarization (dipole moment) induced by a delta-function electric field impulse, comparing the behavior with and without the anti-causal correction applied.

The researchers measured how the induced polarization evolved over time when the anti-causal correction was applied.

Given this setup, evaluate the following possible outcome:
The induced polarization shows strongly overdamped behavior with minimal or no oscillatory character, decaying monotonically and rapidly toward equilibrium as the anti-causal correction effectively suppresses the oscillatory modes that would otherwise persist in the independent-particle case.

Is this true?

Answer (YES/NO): NO